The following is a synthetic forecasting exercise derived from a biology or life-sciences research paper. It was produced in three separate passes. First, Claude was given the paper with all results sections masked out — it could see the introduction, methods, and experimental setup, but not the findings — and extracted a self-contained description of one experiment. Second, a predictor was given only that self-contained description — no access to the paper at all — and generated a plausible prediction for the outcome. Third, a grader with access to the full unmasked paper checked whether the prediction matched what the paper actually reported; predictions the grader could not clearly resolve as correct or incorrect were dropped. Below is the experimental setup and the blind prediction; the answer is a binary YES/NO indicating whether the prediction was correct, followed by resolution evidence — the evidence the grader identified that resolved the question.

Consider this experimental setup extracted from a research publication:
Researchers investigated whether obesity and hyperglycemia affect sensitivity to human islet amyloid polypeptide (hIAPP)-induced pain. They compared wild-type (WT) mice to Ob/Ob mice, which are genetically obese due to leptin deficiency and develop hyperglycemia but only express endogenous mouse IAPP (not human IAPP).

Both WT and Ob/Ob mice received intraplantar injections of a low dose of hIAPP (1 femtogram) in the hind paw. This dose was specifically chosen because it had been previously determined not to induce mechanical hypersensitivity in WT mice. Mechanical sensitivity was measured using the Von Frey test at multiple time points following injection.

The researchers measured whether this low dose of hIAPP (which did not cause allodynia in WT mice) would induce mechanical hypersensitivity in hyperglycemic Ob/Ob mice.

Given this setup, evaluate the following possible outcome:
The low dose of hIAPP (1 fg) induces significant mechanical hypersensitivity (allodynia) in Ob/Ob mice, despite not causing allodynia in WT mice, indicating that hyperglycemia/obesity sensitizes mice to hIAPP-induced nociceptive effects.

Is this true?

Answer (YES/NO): YES